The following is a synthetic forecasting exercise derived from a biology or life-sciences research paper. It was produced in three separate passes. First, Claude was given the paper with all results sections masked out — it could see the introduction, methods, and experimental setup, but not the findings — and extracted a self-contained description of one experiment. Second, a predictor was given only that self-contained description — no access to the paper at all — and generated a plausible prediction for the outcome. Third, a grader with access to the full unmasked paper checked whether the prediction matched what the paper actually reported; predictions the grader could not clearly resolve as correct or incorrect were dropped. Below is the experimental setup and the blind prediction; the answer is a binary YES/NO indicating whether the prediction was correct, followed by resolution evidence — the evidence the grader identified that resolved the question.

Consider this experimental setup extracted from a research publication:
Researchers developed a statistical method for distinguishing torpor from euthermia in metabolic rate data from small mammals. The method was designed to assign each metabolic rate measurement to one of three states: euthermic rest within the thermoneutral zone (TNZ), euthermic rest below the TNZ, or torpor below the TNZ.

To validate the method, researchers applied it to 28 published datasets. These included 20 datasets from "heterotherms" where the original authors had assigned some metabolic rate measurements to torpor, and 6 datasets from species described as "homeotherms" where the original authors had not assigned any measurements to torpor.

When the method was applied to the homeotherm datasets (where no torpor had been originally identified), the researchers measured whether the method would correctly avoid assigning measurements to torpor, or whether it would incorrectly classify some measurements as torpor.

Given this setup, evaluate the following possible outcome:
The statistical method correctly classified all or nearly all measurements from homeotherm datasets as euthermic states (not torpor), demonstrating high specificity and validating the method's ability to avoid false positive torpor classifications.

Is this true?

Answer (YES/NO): YES